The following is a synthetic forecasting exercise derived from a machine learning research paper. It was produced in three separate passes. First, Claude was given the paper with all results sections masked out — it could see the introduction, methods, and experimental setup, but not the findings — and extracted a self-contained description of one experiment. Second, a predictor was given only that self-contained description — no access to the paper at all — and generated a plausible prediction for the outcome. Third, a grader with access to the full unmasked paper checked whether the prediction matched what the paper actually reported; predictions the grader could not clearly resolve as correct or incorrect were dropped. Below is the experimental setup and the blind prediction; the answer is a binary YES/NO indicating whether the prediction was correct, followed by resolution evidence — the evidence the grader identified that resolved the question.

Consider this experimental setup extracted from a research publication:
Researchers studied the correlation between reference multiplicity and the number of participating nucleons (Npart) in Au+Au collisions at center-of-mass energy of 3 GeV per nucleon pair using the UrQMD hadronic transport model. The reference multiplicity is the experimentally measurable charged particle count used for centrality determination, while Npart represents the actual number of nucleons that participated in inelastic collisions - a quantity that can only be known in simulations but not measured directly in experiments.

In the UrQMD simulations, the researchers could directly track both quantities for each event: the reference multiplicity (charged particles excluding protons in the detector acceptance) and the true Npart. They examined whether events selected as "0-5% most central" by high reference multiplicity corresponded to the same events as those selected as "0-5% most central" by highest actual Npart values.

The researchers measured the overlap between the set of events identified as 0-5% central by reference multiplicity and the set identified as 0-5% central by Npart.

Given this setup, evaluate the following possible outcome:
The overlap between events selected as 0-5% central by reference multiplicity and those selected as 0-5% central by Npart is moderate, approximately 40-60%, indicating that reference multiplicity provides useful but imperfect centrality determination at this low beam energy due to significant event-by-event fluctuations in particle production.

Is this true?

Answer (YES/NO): NO